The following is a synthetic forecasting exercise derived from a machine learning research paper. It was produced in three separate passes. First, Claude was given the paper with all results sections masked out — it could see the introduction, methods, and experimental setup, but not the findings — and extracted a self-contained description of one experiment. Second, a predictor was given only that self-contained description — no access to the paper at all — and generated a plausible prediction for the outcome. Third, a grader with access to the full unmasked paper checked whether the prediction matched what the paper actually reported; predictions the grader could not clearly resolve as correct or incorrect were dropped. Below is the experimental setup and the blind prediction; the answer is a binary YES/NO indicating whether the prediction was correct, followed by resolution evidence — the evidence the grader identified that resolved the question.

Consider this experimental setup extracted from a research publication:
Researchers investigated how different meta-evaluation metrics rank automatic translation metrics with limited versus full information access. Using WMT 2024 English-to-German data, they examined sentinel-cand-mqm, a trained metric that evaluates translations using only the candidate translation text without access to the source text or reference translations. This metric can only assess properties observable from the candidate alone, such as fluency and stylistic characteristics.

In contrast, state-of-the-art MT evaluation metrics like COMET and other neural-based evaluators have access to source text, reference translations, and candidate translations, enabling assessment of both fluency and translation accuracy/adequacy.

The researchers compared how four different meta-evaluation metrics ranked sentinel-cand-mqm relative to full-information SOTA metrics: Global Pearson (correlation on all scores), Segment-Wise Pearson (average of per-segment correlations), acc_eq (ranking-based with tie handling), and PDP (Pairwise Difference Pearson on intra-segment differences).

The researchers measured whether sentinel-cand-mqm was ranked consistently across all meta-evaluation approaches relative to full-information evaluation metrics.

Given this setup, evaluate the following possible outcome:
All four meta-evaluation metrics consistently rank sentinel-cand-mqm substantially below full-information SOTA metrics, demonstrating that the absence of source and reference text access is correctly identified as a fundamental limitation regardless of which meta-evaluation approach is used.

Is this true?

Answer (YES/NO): NO